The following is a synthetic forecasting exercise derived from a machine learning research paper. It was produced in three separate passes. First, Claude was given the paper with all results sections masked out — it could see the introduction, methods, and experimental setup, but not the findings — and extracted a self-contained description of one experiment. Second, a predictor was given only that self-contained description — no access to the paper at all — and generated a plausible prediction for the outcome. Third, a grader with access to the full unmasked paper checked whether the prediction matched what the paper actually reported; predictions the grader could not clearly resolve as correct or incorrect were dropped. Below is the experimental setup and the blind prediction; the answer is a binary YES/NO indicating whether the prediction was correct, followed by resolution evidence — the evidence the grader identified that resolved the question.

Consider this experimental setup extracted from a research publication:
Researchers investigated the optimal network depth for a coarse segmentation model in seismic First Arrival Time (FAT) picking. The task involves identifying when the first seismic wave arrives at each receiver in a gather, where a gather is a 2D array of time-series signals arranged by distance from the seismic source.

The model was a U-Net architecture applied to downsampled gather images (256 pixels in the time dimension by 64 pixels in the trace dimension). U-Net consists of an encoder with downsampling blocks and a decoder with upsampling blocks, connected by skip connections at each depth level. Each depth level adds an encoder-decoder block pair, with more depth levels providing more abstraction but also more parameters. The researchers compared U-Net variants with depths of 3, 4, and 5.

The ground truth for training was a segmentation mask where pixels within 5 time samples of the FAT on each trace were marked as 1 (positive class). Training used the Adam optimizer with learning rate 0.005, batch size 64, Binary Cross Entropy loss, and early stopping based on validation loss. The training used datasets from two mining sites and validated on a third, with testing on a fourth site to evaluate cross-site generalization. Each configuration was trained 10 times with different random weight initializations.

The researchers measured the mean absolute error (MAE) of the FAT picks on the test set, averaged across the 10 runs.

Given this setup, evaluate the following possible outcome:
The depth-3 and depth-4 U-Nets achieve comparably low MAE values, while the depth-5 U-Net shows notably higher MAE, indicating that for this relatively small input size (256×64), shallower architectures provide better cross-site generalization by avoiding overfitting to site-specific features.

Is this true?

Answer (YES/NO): NO